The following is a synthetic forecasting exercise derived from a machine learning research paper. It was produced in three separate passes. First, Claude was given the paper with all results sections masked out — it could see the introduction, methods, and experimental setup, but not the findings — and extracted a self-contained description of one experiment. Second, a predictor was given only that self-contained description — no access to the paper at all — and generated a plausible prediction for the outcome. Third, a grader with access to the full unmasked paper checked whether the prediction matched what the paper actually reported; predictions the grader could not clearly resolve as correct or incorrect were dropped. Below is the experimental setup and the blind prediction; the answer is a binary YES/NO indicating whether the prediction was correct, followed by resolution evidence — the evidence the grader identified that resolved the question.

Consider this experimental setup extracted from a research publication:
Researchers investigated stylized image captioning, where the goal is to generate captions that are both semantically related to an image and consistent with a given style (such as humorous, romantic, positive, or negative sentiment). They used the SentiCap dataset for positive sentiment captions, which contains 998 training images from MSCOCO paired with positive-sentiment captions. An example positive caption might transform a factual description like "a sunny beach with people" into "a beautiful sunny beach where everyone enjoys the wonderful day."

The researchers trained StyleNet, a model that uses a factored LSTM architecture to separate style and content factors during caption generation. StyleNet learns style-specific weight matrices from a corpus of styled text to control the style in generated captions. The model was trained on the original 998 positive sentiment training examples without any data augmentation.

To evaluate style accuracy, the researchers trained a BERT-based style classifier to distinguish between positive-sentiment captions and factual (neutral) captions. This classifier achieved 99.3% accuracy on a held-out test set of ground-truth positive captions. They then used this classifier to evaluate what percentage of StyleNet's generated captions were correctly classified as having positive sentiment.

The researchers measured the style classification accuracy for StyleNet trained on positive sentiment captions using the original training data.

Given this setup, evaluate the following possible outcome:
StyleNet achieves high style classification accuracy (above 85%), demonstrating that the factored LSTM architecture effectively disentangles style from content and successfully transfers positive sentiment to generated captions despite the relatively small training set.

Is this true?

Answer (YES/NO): NO